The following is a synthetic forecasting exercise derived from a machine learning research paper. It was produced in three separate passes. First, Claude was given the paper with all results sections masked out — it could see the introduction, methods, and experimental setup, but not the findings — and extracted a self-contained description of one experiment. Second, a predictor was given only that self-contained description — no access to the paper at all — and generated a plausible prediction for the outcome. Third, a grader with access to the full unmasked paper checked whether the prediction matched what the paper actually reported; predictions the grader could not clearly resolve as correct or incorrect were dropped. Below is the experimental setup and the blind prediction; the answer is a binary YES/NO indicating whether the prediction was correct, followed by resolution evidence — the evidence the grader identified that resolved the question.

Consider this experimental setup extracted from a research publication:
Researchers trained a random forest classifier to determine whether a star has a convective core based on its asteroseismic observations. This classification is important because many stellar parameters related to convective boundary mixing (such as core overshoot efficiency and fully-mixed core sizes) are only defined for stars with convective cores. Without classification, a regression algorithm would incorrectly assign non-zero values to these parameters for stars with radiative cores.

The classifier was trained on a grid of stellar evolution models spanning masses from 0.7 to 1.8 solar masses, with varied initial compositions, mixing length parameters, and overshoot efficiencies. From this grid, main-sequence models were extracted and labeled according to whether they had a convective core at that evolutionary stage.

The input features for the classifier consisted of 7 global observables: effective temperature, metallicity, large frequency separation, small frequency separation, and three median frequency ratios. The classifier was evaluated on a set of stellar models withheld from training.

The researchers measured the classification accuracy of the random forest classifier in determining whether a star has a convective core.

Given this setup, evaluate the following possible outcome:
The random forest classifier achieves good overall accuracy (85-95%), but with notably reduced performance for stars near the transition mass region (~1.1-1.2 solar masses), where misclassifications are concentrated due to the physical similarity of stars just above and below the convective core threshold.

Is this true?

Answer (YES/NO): NO